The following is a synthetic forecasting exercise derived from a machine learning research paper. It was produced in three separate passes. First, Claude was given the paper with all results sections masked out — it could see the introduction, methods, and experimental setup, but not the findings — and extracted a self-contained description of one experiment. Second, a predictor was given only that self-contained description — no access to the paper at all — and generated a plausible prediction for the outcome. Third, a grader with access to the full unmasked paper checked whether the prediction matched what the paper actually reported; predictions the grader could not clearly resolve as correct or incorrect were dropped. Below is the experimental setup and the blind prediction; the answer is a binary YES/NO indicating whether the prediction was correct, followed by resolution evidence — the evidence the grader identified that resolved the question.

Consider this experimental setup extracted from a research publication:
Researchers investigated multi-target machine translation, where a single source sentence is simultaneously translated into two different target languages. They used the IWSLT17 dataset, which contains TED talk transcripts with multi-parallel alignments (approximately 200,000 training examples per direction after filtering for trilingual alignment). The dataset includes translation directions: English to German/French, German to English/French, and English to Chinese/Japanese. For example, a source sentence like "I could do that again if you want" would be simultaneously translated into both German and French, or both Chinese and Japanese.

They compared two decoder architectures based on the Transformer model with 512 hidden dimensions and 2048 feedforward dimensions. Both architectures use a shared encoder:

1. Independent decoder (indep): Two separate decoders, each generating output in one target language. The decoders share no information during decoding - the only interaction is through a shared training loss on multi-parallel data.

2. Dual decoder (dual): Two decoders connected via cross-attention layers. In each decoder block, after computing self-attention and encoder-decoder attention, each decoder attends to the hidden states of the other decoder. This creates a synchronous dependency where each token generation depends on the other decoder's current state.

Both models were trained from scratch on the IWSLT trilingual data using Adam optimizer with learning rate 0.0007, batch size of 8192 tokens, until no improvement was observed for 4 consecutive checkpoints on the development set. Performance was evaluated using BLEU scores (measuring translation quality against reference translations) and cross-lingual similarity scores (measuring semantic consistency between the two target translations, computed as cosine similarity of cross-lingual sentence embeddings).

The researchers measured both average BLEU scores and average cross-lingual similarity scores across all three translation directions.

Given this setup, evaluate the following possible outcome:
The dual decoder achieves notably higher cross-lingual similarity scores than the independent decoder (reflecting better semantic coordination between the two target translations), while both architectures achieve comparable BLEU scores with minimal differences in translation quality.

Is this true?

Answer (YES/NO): NO